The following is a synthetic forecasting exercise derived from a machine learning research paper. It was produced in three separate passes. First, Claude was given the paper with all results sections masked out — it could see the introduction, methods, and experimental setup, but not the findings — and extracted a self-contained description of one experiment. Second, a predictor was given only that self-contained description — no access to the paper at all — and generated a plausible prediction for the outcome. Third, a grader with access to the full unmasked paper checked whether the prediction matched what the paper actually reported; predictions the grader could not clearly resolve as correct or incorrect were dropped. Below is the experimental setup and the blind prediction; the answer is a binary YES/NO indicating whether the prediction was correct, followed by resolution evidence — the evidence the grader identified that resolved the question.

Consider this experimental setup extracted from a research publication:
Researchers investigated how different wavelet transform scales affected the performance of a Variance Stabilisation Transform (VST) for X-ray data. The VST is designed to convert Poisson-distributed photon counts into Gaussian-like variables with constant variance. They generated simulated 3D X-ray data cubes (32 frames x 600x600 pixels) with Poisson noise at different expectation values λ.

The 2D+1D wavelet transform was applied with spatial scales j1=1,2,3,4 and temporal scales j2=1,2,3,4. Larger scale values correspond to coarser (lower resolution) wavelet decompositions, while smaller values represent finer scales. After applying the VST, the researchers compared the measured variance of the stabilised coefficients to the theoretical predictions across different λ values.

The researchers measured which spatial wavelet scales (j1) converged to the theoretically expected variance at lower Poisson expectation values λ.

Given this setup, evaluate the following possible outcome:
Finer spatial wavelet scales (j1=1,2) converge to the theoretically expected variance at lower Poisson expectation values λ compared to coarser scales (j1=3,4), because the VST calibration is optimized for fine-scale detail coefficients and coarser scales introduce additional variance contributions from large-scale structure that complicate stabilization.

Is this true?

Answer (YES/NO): NO